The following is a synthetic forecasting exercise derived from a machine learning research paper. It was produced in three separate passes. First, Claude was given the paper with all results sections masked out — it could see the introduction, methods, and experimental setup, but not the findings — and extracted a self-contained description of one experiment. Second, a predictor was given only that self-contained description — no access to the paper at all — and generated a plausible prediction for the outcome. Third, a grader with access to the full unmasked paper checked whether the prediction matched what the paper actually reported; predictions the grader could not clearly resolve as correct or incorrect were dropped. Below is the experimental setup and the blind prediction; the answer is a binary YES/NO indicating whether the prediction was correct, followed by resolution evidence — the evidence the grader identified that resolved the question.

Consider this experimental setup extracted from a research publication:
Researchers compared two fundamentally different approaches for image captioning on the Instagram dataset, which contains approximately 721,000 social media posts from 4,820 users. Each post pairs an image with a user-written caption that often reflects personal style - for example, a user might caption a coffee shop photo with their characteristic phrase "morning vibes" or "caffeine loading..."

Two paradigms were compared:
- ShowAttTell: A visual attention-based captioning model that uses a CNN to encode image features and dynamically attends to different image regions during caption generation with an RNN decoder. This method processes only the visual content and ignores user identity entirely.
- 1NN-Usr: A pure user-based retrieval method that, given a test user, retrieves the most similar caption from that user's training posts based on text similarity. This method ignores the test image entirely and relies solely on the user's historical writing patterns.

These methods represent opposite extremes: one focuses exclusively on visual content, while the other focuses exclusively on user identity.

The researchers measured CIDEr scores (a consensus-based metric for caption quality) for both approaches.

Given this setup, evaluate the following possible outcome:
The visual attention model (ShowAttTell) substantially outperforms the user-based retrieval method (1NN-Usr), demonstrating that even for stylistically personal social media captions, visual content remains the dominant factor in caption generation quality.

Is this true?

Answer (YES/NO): YES